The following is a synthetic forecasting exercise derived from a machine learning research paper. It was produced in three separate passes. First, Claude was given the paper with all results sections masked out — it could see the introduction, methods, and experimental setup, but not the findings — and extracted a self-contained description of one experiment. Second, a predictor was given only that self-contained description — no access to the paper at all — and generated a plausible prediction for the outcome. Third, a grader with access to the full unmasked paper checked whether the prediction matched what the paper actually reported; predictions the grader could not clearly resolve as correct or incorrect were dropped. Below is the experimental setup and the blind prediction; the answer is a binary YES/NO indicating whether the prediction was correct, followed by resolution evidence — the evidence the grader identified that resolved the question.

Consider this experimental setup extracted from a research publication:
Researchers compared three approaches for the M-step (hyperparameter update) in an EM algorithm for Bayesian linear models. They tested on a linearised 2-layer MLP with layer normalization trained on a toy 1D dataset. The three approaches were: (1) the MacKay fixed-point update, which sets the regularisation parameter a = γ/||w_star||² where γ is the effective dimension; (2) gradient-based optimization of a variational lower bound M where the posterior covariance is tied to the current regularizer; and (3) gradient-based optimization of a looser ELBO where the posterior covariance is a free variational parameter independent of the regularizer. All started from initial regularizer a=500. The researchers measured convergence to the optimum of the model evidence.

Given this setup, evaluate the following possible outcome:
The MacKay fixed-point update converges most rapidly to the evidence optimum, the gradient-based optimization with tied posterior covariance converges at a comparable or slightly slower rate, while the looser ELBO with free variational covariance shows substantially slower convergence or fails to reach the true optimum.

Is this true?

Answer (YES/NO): NO